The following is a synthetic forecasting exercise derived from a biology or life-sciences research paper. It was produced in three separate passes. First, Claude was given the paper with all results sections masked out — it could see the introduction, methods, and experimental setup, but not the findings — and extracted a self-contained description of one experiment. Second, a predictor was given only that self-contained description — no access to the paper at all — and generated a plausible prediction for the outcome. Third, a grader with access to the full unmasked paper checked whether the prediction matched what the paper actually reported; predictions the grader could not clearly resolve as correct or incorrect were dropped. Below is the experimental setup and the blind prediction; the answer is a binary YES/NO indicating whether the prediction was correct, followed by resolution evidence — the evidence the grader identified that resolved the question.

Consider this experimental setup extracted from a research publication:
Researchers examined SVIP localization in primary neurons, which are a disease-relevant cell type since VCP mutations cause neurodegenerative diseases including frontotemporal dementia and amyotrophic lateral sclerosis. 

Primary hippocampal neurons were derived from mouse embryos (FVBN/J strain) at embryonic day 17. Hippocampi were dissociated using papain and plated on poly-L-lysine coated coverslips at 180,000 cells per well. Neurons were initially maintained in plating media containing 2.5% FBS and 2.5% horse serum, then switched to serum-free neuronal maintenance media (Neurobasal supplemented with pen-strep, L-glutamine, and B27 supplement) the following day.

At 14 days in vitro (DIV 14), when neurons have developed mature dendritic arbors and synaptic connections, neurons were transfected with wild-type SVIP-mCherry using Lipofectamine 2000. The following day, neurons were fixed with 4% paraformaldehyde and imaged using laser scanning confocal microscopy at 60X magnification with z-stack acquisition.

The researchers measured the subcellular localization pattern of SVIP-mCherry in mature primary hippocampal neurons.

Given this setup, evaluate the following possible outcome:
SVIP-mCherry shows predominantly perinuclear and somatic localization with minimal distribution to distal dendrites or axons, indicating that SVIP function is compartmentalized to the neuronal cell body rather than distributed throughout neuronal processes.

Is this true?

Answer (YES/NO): NO